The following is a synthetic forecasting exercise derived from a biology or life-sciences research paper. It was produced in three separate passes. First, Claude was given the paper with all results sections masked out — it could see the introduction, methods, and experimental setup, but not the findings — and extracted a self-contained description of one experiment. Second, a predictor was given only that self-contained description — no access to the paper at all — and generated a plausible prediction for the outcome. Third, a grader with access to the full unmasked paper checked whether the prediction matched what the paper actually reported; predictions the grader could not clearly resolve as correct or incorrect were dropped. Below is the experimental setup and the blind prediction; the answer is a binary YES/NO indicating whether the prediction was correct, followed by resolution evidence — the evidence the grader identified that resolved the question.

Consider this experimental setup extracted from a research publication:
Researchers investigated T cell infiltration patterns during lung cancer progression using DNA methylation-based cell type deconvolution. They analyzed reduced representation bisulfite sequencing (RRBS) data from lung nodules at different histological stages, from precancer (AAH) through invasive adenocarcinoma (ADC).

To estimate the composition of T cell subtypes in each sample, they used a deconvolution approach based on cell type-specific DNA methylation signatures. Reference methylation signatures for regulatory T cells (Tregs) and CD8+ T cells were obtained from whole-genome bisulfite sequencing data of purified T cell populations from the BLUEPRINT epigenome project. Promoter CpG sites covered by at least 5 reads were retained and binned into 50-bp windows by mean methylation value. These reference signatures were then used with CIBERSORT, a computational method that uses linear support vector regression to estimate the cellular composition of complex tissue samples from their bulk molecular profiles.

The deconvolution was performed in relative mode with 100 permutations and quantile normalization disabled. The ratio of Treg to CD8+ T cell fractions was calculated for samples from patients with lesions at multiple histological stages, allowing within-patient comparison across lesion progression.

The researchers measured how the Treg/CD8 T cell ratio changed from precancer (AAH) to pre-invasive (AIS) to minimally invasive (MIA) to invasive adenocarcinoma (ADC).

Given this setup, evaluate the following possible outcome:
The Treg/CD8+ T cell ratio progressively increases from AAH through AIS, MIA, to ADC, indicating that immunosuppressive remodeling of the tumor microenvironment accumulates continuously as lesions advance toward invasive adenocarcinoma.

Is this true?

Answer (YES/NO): YES